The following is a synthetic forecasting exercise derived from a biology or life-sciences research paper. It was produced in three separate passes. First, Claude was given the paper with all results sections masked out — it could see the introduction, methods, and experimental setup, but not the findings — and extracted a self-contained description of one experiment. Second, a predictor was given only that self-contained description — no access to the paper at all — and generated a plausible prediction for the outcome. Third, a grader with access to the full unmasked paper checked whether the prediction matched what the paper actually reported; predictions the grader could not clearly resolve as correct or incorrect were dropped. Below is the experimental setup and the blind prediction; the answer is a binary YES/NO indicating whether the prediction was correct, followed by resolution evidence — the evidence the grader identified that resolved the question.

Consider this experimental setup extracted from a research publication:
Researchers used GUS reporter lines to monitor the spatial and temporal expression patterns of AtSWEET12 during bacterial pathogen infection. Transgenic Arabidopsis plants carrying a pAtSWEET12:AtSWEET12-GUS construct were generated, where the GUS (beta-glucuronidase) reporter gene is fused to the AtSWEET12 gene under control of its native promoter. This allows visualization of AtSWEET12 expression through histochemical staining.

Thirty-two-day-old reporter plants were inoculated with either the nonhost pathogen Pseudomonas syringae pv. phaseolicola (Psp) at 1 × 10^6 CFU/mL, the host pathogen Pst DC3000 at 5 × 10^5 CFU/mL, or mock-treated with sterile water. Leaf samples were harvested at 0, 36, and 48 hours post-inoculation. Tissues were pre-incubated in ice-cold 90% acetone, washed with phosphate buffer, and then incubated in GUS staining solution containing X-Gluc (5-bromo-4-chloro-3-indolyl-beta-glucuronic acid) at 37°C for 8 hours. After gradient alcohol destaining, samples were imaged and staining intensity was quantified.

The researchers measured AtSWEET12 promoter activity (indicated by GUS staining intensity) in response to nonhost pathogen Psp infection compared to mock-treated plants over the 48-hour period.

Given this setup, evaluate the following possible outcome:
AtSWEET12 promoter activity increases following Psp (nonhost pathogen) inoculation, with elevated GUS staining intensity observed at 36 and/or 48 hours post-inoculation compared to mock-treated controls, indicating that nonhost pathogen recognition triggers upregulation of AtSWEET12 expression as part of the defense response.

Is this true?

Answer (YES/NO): YES